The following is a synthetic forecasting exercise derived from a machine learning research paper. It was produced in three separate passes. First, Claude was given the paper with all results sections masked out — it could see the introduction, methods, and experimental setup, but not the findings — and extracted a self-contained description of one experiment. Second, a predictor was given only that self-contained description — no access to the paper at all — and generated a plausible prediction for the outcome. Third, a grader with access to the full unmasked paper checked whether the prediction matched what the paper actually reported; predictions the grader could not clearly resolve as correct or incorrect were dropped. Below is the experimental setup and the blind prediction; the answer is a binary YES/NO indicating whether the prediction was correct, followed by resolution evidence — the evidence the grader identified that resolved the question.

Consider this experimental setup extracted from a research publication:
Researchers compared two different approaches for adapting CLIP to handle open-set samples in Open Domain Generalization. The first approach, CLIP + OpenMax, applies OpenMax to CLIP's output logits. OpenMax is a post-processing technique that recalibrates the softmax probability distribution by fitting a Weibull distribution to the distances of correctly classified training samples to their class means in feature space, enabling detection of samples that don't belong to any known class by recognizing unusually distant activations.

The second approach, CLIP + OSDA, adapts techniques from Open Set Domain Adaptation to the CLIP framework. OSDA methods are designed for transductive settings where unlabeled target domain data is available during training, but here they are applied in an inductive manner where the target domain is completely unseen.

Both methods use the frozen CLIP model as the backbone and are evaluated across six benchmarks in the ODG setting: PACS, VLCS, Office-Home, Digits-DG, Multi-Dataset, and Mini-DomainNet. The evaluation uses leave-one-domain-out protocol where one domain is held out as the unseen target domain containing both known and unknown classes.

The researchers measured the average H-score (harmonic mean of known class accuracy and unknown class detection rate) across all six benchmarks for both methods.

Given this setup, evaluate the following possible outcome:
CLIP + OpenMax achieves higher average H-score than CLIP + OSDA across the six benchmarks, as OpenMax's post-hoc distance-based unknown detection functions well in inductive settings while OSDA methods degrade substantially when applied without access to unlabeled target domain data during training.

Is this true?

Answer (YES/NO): NO